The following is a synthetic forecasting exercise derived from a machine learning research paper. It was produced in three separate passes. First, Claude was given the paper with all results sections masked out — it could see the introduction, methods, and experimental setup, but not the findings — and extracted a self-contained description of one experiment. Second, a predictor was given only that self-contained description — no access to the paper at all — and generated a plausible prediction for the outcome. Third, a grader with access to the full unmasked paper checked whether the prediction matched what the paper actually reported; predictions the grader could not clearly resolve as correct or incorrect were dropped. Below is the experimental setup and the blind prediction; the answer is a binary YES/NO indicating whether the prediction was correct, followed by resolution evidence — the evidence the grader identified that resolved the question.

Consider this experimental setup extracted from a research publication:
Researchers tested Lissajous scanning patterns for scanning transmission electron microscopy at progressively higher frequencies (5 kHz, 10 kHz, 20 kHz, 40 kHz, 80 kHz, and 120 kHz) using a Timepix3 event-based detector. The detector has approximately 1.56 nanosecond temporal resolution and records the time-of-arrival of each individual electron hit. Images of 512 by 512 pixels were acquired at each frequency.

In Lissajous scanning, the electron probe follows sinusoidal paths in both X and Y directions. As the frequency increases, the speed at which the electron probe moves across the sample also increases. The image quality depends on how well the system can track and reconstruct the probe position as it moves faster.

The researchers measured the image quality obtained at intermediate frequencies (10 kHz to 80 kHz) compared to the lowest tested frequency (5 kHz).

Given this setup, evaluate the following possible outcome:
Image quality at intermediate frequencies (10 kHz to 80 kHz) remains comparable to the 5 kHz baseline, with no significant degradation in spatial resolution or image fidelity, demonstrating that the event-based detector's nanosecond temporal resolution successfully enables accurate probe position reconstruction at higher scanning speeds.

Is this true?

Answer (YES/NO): NO